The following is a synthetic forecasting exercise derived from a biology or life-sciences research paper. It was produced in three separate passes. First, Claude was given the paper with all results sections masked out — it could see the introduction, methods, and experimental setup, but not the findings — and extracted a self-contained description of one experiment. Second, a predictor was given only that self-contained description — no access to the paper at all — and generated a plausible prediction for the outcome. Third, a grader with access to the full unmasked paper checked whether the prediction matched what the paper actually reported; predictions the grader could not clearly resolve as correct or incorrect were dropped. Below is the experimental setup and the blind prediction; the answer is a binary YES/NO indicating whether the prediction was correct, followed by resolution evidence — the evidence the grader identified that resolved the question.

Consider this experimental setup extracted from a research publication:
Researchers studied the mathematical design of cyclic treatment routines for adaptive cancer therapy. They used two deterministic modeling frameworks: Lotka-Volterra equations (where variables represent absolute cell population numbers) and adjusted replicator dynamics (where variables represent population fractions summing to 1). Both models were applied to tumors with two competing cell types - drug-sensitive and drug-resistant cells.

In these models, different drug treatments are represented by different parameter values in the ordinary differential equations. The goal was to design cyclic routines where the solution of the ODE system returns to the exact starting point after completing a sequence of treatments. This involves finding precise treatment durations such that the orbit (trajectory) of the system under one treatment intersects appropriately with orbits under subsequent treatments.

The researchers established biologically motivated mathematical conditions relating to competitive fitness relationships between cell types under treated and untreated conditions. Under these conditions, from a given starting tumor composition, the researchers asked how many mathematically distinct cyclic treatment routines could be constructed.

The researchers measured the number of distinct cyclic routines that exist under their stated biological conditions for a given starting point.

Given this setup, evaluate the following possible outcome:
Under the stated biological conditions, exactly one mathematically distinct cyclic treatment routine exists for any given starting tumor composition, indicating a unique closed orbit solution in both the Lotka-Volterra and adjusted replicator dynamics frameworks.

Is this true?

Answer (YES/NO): NO